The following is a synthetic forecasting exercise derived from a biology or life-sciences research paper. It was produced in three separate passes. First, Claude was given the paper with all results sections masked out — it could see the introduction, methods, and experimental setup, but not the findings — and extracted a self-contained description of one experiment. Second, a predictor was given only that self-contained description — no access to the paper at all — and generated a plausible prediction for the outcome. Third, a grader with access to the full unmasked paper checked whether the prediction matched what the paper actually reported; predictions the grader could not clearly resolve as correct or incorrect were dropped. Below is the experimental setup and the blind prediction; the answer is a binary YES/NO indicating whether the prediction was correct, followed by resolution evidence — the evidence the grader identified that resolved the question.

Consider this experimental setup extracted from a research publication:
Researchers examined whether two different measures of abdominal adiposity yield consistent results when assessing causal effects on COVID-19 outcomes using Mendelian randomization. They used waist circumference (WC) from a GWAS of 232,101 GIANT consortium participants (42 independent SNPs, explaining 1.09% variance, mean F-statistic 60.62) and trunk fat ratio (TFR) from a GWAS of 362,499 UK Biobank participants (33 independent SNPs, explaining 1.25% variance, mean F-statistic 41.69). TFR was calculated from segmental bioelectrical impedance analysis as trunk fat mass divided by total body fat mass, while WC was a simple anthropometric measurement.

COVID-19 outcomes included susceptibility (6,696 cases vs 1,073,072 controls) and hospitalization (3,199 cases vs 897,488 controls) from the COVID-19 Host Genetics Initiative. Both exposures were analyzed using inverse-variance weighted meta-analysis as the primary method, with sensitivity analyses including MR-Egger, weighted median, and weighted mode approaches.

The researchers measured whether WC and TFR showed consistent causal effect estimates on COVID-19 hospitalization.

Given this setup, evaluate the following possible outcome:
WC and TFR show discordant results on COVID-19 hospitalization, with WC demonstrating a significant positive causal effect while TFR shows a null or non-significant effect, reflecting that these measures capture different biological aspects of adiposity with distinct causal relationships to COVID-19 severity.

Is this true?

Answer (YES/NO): NO